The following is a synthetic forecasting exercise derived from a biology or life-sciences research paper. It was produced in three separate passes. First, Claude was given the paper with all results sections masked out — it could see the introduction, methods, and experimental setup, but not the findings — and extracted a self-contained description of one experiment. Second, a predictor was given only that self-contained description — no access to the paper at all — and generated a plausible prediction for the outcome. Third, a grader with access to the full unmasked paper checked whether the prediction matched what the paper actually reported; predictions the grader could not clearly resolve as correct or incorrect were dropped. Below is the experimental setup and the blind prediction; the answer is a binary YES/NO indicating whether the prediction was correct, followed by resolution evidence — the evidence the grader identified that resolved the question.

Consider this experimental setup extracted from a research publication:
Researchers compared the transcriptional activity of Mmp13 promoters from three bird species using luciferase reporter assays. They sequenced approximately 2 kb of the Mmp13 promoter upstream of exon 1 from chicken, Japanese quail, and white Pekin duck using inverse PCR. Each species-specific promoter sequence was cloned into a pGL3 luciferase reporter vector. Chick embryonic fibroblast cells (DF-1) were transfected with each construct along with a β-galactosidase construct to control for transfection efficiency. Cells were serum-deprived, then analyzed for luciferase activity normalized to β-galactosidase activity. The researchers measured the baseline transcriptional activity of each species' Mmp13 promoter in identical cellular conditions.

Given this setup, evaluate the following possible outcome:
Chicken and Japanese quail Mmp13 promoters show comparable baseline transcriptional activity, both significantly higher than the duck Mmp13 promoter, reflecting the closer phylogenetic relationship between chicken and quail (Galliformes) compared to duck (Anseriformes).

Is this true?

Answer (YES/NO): YES